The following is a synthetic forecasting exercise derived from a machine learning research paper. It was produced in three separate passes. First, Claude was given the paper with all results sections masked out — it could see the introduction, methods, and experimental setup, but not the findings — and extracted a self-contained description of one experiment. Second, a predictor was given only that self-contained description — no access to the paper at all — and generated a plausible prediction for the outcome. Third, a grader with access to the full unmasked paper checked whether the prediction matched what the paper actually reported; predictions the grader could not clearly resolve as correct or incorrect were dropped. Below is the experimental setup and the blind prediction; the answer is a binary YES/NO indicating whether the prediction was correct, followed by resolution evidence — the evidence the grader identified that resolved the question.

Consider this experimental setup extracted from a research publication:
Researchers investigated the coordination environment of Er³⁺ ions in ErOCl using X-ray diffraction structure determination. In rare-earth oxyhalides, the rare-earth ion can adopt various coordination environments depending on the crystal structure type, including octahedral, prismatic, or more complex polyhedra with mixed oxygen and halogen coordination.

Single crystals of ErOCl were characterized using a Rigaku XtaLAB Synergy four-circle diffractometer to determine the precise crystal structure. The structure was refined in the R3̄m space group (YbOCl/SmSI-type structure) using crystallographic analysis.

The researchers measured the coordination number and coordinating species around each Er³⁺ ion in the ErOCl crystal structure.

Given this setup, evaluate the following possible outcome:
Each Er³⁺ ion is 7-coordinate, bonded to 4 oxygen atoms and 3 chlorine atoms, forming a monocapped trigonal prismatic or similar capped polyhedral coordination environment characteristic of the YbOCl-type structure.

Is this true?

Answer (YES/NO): YES